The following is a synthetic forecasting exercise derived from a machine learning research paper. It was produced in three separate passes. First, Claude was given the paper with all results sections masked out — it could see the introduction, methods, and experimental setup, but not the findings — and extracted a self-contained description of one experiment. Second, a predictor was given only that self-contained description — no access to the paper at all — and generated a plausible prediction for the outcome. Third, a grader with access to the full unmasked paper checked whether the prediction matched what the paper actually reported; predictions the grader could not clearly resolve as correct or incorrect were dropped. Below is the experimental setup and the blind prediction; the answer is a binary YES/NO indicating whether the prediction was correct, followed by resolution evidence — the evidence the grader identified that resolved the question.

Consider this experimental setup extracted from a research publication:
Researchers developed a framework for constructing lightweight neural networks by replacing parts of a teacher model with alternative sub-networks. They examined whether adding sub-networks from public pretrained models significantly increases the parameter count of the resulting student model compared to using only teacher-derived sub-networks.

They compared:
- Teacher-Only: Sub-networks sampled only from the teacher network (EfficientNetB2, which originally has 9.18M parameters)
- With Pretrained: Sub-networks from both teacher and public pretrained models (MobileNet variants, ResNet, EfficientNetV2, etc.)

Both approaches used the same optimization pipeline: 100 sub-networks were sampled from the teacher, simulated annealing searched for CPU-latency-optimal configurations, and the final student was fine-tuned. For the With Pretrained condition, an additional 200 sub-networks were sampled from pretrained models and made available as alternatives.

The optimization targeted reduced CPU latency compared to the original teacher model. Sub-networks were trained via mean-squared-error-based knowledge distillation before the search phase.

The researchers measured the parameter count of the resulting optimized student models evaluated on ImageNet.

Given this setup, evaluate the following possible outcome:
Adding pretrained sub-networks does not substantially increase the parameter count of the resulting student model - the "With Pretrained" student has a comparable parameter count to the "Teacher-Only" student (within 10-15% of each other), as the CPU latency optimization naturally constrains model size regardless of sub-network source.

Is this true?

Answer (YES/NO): NO